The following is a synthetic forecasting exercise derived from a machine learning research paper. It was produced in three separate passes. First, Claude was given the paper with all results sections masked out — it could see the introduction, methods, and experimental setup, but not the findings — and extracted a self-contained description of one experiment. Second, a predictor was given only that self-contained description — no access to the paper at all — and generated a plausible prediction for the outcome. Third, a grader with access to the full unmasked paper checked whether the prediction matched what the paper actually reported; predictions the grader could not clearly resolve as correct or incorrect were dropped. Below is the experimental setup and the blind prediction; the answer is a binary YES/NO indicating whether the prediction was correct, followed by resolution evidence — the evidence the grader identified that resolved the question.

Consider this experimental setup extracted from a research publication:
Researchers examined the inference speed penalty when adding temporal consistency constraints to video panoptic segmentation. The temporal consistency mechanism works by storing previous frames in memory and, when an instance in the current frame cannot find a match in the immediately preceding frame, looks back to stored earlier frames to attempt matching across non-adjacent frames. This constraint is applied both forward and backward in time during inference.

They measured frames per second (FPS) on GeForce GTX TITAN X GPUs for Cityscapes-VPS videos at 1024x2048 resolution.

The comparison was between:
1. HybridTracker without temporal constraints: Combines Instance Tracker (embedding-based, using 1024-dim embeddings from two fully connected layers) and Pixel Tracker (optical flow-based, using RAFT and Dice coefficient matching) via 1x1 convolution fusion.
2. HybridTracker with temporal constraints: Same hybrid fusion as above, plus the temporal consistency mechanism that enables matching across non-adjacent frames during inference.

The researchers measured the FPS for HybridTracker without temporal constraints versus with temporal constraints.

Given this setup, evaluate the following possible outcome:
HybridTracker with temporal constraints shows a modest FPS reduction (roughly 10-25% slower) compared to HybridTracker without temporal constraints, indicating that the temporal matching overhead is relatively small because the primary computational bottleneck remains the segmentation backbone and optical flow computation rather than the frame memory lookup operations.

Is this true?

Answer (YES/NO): NO